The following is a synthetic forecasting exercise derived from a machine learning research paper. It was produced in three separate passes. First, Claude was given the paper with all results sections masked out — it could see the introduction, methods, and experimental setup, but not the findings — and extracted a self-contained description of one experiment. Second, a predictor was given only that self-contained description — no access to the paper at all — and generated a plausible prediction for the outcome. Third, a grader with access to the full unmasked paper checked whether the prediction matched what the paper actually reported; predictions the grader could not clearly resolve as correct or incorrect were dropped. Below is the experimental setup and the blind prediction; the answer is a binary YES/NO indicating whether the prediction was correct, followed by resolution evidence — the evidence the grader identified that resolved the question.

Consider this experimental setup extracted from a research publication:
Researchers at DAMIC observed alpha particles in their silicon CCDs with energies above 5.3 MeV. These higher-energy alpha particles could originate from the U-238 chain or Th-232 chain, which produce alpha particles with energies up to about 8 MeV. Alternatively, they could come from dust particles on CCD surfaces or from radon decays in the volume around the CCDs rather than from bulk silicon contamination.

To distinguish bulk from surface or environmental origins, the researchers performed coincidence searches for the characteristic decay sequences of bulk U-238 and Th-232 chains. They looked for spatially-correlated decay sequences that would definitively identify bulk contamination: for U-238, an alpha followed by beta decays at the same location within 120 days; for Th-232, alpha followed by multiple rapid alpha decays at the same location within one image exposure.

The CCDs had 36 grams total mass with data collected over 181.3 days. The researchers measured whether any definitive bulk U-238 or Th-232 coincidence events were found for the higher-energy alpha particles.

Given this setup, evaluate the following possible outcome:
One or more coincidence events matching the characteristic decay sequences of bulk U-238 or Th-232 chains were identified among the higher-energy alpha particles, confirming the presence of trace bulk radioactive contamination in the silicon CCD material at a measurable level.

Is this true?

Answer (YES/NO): NO